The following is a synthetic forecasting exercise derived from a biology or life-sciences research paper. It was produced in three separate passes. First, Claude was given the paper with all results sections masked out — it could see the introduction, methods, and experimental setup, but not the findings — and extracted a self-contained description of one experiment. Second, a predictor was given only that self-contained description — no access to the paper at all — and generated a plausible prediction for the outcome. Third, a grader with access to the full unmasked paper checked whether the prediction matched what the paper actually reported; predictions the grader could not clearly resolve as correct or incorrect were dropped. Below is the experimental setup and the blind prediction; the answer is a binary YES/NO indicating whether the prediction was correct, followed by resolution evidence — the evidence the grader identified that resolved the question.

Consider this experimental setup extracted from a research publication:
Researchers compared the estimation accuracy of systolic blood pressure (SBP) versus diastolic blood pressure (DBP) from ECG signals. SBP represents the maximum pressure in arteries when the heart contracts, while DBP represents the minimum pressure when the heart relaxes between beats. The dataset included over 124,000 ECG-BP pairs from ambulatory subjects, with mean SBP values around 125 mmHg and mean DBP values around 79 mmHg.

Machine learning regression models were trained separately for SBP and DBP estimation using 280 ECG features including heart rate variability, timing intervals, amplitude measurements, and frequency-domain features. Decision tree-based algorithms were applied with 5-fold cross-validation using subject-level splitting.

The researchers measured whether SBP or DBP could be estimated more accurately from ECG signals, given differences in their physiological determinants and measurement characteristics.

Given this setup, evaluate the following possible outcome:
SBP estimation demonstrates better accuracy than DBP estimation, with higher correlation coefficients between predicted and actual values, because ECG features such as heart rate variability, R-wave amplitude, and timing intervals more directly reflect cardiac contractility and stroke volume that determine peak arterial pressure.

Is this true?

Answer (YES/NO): NO